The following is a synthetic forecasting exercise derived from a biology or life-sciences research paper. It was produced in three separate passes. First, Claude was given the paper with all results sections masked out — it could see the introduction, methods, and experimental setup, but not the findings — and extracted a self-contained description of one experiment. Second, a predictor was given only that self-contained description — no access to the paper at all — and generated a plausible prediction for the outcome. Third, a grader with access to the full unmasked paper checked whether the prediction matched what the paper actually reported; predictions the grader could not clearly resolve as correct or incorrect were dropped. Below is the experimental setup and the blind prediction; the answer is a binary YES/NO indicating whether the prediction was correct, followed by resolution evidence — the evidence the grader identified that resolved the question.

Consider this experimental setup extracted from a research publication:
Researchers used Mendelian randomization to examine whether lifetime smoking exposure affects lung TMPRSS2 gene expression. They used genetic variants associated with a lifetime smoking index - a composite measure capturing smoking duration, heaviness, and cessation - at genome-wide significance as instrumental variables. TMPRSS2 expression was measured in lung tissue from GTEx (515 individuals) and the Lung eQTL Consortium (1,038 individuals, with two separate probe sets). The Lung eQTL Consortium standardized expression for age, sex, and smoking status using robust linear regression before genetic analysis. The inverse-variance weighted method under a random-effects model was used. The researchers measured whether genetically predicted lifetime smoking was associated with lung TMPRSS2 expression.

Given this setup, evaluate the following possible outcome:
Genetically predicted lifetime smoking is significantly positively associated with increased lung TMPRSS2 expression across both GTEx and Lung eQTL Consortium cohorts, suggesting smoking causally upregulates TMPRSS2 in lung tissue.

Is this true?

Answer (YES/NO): NO